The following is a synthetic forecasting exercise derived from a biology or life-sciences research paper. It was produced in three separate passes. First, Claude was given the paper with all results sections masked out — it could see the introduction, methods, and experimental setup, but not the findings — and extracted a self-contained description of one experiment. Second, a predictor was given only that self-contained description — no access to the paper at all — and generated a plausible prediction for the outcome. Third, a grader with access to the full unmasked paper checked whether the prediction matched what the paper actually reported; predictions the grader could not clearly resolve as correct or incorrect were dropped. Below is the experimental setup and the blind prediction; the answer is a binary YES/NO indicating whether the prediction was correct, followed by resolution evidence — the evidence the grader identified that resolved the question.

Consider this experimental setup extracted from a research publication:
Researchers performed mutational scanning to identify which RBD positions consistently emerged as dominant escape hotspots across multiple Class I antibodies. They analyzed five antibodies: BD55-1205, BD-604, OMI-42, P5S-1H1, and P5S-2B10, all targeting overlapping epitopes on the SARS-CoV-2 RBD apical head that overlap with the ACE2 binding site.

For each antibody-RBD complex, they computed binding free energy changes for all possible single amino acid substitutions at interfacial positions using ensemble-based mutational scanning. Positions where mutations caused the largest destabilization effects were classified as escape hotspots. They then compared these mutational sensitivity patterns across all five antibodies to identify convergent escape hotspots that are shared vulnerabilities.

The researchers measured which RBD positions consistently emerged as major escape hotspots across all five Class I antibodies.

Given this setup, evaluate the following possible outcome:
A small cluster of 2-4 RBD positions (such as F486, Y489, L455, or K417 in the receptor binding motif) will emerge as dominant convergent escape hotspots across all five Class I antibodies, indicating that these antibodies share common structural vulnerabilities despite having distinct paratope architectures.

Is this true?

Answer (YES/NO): NO